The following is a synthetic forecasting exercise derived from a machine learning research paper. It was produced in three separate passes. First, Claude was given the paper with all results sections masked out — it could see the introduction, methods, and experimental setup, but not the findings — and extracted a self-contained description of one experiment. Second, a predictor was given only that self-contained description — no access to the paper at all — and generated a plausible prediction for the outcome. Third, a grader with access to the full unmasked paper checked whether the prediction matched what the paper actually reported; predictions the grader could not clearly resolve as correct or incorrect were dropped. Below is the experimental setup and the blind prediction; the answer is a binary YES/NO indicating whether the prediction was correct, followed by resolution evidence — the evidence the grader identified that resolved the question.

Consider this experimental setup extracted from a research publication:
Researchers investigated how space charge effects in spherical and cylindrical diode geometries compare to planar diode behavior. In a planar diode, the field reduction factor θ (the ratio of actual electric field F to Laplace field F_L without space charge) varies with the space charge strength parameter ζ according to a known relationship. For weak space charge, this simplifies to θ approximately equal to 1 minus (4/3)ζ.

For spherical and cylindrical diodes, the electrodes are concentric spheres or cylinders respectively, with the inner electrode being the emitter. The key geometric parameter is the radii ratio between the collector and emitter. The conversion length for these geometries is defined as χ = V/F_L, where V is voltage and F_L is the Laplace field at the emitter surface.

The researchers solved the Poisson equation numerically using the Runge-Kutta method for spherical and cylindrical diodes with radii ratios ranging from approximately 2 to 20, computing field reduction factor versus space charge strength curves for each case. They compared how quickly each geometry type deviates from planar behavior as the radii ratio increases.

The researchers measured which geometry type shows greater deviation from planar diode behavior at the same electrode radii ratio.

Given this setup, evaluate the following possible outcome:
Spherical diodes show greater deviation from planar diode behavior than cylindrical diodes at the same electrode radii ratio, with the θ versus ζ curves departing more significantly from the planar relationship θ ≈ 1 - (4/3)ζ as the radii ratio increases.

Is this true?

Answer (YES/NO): NO